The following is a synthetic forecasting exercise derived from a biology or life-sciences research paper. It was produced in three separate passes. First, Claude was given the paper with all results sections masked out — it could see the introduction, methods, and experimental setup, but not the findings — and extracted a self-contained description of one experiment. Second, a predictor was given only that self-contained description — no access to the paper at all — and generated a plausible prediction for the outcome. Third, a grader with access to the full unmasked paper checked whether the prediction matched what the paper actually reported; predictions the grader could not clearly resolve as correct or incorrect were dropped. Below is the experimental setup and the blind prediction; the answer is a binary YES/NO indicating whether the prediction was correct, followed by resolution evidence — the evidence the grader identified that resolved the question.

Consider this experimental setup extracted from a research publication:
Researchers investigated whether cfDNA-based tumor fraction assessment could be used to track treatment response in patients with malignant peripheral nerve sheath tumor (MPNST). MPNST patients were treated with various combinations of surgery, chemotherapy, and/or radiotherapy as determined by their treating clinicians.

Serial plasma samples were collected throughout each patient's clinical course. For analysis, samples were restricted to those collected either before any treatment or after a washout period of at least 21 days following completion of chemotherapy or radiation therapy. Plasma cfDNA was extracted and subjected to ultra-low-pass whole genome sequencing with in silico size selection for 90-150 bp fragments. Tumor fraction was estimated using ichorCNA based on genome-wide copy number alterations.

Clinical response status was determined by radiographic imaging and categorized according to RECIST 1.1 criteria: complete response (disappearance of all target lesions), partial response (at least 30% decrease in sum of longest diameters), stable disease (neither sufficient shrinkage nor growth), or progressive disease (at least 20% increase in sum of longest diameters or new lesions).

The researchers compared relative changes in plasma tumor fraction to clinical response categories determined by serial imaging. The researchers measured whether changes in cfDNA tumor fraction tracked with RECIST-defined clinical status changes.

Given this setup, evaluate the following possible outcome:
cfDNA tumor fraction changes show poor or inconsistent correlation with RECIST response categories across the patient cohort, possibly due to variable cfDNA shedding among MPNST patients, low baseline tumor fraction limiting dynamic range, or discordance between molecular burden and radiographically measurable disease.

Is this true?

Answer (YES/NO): NO